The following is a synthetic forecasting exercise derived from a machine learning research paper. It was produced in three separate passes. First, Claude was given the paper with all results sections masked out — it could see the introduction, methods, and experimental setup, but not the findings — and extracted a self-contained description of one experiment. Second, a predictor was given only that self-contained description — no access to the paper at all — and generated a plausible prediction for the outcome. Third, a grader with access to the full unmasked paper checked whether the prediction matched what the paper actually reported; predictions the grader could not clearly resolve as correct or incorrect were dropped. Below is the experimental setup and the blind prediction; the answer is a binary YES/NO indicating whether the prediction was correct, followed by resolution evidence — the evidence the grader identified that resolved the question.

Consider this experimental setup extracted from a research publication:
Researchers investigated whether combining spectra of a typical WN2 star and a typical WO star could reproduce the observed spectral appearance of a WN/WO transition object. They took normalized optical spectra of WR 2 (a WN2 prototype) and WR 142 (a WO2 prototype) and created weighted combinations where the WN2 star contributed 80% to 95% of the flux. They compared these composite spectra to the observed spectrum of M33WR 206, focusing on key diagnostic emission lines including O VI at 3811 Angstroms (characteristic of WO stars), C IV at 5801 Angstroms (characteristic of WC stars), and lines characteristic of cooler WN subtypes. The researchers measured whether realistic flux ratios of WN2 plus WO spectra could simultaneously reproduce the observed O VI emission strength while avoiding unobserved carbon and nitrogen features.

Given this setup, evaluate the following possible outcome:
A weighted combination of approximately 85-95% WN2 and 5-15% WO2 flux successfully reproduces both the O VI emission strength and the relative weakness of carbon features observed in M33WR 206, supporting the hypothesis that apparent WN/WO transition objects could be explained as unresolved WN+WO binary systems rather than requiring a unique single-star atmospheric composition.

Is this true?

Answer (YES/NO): NO